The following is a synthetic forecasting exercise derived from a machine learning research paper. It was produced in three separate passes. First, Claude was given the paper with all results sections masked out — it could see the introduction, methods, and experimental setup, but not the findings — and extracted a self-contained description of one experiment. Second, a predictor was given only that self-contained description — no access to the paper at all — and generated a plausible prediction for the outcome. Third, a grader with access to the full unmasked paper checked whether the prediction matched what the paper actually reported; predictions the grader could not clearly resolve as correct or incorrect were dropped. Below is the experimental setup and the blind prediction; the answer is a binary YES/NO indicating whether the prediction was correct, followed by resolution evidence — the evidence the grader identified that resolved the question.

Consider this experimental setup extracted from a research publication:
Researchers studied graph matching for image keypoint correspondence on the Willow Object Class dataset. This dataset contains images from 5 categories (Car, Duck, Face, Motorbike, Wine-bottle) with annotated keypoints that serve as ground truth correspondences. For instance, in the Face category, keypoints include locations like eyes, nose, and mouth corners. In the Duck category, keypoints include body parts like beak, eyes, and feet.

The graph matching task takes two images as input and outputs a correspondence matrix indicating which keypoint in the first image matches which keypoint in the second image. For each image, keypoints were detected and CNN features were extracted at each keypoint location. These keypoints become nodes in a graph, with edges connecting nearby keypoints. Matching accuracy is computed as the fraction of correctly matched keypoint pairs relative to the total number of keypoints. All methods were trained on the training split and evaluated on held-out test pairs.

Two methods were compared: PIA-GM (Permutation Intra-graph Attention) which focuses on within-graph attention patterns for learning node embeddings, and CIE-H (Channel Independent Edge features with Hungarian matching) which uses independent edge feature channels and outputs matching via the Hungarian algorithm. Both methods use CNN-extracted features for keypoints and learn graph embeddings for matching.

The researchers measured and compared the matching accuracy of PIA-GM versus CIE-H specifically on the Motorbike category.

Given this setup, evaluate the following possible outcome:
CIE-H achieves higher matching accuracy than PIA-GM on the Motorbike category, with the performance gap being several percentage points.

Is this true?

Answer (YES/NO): YES